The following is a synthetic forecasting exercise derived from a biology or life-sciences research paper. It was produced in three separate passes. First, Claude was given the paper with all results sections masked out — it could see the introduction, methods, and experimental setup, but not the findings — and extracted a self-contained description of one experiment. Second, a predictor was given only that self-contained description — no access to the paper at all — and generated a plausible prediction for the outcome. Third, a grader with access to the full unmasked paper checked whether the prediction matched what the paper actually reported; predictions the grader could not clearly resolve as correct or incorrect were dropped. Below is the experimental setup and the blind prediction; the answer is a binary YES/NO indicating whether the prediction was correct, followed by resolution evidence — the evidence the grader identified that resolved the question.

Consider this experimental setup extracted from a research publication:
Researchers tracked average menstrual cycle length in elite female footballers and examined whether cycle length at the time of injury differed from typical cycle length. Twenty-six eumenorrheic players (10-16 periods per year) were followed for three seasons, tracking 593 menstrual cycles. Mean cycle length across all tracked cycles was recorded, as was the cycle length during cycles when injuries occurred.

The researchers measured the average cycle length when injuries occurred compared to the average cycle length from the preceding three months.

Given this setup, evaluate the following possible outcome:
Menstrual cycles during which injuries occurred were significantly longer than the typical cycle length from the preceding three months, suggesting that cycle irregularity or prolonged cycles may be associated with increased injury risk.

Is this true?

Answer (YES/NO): NO